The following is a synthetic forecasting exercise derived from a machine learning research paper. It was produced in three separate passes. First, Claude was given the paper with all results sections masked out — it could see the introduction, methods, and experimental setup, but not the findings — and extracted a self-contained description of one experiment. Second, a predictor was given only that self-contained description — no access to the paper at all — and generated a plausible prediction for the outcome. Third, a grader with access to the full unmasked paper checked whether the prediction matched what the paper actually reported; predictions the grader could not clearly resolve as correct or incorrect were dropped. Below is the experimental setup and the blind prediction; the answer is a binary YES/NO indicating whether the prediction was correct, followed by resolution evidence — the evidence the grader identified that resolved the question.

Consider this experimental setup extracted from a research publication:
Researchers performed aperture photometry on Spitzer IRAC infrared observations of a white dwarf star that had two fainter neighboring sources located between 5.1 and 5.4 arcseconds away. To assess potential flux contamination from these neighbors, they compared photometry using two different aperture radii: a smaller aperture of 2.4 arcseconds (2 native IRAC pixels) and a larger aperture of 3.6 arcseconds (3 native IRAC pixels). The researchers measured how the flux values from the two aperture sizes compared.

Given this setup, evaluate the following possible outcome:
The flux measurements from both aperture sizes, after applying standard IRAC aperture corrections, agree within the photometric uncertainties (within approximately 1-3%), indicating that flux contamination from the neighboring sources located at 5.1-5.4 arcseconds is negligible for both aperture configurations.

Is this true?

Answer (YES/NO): NO